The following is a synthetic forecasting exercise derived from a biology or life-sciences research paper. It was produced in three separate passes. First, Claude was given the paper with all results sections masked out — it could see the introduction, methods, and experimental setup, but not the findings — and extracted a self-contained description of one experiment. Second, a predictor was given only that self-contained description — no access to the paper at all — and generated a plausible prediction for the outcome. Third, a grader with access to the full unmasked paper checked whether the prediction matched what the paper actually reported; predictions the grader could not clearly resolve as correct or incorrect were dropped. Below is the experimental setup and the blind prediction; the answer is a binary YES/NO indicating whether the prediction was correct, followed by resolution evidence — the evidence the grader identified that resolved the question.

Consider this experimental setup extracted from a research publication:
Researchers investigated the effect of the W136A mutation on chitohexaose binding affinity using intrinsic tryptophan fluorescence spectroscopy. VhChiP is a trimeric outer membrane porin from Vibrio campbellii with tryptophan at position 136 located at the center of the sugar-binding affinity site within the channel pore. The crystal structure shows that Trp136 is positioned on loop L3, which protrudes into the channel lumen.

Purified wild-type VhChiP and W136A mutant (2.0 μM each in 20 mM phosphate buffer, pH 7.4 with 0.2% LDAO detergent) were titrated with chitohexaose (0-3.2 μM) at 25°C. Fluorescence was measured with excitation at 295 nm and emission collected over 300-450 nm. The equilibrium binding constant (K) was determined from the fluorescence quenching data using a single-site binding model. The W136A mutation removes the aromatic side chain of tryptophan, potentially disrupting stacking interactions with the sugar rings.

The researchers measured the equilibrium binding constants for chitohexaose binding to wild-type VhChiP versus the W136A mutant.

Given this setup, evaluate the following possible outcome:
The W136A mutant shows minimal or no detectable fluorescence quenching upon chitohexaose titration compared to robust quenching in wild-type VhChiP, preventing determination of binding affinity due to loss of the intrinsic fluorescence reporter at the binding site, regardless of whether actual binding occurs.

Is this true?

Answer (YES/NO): NO